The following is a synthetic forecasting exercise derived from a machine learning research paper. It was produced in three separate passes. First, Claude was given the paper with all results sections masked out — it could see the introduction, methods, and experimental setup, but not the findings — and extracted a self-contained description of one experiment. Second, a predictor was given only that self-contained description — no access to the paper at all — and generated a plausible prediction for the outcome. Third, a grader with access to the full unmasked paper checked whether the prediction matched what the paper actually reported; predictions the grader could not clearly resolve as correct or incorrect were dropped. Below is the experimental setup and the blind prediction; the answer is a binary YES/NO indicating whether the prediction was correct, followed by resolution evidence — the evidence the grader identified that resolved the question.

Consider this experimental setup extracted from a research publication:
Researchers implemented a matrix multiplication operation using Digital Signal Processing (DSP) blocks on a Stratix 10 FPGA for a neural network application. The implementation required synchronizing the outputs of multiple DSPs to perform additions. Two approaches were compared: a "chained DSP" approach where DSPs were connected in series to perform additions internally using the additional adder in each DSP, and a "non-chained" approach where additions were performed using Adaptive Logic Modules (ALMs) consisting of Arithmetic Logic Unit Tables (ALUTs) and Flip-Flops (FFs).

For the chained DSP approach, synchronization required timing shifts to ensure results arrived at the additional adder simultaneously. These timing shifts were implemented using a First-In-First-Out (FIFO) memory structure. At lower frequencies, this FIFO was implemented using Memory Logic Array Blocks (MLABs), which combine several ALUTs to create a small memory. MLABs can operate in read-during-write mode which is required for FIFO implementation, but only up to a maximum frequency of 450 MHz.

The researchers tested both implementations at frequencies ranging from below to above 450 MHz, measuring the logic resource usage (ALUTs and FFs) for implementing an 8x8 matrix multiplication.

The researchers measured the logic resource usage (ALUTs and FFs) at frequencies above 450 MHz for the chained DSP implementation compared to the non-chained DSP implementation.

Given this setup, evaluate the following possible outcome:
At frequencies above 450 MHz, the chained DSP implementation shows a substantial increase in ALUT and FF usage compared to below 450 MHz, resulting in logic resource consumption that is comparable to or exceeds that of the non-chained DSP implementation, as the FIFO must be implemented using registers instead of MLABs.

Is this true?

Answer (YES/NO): YES